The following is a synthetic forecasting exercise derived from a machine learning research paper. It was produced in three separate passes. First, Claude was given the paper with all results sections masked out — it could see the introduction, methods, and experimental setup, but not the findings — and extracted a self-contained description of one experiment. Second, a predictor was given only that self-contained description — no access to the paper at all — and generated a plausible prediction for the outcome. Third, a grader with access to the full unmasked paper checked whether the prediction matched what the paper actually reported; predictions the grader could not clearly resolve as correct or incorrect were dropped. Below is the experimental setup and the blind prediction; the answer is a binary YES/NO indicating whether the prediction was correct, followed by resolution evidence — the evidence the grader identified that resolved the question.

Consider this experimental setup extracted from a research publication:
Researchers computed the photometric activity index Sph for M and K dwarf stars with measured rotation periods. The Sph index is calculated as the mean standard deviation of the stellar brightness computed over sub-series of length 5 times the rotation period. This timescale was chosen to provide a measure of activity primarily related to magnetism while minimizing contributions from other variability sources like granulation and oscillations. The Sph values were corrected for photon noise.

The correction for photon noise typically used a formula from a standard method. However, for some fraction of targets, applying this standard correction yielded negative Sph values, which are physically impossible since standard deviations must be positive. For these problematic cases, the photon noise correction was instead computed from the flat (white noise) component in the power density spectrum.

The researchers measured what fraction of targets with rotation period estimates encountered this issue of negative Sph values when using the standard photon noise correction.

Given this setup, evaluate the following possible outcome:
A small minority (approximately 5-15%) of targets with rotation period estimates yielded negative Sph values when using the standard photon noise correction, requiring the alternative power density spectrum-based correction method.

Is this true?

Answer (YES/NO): NO